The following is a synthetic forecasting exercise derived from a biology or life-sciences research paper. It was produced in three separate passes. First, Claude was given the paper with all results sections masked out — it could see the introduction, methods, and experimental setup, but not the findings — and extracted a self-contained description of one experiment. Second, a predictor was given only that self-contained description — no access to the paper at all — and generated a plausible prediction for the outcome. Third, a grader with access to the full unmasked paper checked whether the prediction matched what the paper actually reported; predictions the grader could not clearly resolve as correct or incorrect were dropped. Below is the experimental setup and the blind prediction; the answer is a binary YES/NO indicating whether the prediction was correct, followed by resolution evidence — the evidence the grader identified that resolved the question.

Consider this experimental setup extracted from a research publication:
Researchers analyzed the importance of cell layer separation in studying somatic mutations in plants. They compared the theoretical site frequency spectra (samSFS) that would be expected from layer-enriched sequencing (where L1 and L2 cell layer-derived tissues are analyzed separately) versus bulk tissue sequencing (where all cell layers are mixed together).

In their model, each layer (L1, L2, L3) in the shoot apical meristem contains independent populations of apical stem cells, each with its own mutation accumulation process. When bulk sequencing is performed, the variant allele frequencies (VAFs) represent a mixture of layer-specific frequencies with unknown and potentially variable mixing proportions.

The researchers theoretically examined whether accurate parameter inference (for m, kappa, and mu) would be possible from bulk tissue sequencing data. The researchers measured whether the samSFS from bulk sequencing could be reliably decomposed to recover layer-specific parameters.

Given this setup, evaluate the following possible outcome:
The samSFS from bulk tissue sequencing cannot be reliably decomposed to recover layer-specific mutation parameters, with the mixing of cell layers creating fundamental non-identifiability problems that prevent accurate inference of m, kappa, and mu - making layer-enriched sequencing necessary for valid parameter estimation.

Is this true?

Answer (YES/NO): YES